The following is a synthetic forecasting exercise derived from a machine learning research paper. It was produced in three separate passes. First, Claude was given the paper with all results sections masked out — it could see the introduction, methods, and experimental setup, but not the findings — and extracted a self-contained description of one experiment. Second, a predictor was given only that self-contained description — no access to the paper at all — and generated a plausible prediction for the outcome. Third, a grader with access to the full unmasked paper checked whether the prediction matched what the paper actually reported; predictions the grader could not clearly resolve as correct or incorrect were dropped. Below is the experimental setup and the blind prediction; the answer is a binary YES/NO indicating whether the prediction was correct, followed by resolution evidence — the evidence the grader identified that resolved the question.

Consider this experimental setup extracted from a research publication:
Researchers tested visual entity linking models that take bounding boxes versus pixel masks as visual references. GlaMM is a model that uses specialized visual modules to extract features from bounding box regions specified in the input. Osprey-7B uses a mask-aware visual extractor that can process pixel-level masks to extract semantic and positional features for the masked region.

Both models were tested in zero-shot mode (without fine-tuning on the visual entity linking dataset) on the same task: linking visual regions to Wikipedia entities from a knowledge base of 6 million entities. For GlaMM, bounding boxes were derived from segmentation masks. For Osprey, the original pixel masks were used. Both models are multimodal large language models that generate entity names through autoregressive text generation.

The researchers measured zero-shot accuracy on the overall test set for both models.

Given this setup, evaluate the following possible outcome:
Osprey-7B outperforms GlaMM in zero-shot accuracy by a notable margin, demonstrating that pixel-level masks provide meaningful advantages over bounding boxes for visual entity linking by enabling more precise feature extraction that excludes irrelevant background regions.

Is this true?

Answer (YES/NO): NO